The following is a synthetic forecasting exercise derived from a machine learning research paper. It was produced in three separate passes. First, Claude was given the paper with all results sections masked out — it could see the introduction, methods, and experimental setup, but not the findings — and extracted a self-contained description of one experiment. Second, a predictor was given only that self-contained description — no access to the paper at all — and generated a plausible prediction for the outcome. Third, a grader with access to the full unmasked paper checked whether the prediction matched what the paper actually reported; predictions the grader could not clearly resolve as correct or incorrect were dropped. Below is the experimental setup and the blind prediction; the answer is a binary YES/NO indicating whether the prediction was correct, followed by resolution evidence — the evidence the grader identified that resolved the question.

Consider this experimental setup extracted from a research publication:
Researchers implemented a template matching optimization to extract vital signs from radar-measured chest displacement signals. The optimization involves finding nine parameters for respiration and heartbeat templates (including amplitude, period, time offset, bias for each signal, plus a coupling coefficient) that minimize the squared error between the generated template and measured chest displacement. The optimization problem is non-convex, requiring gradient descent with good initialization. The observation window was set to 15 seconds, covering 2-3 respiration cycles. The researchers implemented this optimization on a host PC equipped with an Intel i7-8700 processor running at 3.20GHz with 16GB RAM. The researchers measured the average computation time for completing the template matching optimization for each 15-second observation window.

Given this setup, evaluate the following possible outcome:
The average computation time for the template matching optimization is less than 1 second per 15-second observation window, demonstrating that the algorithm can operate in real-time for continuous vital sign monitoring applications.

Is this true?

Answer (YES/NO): NO